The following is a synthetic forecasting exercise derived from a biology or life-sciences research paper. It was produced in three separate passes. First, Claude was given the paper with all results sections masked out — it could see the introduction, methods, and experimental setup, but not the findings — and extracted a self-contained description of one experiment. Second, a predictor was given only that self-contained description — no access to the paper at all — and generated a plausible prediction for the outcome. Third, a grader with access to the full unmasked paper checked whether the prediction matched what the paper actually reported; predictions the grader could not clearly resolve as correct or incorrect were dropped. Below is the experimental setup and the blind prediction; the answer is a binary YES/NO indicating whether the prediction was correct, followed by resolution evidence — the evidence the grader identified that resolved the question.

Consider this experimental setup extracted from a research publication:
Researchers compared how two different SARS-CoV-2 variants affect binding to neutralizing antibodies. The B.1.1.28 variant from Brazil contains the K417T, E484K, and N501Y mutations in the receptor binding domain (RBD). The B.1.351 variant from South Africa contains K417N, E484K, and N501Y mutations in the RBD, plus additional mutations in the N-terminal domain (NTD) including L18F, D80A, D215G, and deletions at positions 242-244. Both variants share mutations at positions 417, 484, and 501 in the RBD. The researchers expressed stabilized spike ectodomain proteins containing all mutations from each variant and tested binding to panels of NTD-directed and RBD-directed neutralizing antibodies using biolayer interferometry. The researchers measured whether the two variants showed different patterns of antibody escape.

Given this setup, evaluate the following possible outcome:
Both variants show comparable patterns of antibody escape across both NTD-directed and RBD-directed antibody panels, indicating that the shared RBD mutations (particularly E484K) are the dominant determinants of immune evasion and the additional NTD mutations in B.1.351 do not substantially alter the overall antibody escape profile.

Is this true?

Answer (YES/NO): NO